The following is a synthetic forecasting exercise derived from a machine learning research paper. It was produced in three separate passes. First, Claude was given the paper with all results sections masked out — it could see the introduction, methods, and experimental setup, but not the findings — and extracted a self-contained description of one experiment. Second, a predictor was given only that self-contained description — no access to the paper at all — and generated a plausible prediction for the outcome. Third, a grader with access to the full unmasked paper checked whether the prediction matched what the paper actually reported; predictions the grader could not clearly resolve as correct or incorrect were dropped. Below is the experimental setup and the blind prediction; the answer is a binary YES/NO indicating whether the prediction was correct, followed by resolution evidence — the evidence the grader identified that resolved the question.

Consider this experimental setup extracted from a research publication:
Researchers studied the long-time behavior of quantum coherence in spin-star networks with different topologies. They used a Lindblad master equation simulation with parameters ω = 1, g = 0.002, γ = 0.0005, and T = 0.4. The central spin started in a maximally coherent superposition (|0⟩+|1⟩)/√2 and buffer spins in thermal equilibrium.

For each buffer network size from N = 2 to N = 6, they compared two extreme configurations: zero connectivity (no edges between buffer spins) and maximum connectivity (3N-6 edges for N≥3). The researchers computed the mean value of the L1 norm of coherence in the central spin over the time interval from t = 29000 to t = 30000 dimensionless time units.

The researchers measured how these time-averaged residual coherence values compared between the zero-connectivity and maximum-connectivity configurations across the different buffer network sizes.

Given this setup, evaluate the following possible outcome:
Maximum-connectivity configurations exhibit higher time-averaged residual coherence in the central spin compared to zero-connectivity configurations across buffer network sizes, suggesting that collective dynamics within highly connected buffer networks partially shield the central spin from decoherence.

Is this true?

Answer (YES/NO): YES